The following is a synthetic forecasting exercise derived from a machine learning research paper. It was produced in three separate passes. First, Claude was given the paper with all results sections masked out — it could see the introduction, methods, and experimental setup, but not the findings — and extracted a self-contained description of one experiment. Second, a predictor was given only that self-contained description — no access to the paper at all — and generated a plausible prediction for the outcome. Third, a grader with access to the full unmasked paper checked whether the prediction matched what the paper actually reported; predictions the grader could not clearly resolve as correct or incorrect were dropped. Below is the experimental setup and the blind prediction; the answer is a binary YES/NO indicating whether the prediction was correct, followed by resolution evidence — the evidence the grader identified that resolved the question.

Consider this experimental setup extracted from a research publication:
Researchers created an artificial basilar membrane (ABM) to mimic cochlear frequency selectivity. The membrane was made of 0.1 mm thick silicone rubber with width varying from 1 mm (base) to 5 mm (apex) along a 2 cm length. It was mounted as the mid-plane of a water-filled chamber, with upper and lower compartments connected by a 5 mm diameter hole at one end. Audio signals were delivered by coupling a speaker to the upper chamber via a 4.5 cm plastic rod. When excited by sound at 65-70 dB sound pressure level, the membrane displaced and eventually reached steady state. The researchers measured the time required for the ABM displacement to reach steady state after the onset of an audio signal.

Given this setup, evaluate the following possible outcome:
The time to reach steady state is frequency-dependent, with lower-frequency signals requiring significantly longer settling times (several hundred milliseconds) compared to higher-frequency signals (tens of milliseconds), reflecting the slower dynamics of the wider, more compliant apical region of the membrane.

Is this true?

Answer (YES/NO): NO